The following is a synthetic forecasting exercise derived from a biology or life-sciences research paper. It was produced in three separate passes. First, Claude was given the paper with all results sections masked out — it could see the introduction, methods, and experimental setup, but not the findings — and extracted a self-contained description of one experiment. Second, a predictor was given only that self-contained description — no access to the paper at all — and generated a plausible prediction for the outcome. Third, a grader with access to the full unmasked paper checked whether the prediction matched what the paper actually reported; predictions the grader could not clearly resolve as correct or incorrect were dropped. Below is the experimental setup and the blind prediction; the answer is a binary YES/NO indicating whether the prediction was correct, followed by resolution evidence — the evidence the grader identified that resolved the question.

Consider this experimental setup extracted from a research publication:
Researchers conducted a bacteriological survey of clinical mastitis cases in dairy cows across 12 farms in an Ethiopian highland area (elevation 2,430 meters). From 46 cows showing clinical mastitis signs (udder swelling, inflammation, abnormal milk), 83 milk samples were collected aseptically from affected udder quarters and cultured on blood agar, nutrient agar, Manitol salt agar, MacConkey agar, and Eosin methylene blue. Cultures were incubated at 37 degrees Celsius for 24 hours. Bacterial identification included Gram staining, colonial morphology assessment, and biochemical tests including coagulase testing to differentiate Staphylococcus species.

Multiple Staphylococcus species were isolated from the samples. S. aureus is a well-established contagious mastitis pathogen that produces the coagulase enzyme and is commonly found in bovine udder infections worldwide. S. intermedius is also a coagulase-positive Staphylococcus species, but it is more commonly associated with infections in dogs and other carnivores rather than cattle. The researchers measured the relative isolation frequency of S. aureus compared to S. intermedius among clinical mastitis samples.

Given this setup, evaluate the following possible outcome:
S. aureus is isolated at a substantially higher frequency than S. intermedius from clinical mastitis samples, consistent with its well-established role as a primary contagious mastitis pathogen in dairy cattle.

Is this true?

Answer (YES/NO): YES